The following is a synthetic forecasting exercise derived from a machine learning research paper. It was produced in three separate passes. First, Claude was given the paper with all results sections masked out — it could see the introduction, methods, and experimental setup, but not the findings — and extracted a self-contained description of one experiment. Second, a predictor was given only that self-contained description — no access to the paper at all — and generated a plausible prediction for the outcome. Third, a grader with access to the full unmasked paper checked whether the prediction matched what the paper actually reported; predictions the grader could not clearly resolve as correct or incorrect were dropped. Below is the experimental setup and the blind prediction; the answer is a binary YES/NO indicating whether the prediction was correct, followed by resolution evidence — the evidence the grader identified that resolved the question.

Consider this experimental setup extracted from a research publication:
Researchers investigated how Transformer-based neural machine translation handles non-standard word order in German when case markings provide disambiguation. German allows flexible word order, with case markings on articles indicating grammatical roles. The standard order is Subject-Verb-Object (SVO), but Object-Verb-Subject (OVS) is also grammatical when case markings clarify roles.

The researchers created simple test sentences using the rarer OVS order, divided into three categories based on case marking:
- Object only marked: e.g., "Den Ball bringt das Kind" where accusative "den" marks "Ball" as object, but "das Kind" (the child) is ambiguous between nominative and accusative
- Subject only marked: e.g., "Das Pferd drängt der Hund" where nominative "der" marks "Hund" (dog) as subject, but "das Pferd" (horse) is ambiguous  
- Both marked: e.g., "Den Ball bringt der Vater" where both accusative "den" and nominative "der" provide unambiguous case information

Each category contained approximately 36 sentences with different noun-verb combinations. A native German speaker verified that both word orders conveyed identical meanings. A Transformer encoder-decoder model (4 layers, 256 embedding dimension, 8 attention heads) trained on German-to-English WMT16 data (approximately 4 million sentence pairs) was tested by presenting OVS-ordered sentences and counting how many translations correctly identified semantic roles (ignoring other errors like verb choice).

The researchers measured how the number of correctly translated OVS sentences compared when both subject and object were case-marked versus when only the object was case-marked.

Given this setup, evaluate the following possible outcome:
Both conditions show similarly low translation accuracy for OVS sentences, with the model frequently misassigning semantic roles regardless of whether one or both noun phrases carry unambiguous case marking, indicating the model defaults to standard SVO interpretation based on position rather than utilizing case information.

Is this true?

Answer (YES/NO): NO